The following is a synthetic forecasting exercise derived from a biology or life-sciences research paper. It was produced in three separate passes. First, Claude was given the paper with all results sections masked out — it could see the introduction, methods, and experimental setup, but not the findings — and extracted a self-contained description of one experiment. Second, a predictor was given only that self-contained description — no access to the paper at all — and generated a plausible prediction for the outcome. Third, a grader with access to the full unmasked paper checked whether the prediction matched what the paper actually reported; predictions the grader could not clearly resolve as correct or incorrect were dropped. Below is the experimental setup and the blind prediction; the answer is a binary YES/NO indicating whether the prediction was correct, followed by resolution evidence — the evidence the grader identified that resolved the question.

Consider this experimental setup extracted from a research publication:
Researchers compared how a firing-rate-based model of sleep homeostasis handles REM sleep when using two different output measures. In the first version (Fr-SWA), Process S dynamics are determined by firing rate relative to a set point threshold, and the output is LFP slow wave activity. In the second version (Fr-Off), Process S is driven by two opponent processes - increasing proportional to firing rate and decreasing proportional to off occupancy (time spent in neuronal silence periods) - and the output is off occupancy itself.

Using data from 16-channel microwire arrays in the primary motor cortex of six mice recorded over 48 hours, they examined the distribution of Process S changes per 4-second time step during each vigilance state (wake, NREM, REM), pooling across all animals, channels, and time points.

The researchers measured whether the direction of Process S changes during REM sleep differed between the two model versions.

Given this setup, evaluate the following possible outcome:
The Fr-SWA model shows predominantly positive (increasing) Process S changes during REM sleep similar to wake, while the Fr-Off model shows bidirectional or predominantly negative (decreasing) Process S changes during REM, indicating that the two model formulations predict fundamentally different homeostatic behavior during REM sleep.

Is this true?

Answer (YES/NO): NO